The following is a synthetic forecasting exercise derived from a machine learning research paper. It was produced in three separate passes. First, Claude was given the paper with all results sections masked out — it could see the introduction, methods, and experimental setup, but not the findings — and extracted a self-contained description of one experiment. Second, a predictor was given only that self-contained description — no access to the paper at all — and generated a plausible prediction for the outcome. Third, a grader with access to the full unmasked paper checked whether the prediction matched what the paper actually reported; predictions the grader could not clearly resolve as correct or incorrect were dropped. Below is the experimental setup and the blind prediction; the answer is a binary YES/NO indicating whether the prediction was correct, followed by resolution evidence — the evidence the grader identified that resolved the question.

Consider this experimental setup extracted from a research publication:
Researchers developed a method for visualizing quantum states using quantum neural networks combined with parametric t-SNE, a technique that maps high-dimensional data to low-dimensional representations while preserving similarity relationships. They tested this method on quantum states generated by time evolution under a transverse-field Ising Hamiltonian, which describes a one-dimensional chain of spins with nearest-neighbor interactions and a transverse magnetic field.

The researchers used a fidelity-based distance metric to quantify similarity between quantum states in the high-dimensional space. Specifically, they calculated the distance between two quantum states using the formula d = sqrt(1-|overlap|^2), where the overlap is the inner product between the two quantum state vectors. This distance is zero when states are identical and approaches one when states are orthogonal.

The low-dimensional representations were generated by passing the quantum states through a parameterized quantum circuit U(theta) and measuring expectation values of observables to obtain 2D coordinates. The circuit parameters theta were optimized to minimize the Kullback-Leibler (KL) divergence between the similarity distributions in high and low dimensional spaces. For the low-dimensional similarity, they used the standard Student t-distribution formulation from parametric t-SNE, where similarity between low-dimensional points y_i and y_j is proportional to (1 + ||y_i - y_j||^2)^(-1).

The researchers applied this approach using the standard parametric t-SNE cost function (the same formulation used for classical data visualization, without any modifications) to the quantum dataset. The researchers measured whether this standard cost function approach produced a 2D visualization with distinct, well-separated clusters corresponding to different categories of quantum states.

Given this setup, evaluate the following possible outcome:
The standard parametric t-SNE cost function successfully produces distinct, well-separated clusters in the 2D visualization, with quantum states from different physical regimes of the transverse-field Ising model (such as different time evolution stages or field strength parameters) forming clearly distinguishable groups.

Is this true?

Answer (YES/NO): NO